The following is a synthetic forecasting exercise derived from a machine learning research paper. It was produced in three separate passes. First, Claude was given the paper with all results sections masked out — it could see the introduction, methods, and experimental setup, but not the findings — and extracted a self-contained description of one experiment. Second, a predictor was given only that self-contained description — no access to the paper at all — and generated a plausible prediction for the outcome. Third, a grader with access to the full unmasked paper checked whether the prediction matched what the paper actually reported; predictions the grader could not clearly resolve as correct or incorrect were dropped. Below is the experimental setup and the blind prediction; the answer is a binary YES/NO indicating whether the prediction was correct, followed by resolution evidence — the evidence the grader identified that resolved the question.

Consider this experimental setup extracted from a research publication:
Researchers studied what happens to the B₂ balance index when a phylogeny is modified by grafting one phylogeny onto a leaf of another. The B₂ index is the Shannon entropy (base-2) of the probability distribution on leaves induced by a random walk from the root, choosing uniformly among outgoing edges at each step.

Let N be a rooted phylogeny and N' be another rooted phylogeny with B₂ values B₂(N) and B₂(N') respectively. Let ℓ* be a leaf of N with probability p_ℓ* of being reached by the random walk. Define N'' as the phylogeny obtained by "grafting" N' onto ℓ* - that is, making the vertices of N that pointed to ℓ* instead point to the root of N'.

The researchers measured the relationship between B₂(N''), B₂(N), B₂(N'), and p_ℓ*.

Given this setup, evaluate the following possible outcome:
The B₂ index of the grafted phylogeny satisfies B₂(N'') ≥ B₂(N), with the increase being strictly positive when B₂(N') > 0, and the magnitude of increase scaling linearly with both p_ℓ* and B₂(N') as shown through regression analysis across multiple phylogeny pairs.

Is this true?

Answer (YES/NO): NO